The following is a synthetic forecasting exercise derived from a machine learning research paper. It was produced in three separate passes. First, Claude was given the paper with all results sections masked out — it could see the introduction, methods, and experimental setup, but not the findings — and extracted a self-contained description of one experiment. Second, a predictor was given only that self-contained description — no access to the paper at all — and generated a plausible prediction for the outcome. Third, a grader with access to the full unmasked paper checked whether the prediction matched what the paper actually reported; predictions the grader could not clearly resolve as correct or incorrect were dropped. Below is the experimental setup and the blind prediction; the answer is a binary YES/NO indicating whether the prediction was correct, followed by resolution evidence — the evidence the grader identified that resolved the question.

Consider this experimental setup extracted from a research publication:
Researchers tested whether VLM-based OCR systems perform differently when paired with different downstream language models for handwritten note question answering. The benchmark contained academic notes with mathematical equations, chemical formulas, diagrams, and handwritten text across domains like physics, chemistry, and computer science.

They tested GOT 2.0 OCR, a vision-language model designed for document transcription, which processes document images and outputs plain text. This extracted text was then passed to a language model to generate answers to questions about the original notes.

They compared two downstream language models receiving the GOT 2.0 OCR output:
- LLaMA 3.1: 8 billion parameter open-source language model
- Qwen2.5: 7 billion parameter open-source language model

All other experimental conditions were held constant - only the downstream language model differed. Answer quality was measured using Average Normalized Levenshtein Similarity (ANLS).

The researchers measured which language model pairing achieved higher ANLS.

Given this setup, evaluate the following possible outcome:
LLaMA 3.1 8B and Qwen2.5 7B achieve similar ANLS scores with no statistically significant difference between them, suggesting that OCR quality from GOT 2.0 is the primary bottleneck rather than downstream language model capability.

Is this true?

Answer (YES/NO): NO